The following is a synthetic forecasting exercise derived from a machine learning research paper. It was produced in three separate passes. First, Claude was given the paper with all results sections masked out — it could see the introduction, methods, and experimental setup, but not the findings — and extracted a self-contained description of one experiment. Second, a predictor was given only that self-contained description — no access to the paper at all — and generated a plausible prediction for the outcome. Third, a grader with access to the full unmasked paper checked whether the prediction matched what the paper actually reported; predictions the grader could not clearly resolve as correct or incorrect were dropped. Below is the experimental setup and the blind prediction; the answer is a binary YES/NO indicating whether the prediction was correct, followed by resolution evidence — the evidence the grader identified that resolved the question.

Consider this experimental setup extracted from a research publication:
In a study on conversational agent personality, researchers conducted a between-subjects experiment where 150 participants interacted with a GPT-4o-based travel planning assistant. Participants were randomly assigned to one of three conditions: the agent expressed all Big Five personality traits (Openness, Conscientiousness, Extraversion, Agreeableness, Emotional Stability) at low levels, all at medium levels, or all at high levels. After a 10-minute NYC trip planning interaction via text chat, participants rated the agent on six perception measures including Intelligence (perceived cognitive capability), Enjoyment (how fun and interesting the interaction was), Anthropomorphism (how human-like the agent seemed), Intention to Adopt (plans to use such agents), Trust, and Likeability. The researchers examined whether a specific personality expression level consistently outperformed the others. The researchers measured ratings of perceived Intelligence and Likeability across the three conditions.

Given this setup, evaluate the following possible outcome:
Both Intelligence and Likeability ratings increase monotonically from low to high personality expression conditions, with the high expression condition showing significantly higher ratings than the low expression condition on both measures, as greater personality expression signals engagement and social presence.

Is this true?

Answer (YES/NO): NO